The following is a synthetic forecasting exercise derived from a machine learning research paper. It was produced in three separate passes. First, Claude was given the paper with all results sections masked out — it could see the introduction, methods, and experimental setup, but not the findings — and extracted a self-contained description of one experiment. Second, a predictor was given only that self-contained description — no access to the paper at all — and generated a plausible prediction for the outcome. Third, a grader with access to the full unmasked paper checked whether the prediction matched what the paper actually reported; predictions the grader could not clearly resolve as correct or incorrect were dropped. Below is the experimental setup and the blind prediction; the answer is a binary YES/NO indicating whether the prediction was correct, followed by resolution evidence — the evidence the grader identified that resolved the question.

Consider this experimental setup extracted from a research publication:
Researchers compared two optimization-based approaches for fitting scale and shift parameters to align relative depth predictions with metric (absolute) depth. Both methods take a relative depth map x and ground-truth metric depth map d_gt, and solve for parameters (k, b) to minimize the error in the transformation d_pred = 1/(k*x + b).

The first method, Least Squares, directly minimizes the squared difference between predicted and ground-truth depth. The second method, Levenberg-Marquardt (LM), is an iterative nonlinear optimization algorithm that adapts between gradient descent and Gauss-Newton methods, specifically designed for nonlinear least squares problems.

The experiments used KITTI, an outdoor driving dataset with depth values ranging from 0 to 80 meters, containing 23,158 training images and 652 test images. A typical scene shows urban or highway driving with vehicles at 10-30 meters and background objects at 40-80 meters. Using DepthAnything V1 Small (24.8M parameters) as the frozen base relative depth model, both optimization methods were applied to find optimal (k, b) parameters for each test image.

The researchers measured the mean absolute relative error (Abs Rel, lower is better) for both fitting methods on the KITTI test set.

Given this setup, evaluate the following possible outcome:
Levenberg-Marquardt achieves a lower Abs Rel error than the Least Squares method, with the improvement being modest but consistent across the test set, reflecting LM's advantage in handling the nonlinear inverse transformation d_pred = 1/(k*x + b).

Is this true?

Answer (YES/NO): NO